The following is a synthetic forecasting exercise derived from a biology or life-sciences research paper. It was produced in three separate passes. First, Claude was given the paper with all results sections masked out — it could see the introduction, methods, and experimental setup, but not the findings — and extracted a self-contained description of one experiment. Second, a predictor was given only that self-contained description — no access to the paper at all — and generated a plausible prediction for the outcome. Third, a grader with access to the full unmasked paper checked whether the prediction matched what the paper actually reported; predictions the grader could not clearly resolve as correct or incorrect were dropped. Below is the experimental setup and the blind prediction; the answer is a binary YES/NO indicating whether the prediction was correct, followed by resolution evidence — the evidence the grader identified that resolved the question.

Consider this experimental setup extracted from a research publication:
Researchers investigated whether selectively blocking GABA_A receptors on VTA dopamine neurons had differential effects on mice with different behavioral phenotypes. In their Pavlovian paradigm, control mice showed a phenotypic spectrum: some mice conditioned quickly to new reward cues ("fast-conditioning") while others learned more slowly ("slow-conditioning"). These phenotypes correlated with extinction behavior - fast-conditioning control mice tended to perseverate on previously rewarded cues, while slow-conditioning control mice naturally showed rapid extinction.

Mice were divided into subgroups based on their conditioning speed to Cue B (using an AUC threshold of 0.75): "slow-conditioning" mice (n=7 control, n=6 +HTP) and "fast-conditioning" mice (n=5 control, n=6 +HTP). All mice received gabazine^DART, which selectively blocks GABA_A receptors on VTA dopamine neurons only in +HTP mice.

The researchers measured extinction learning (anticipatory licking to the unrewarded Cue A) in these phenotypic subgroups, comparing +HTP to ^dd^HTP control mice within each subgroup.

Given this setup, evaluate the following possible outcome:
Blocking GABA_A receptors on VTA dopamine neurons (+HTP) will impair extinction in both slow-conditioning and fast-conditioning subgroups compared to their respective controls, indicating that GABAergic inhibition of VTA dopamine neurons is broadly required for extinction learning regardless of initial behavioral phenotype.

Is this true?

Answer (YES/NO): NO